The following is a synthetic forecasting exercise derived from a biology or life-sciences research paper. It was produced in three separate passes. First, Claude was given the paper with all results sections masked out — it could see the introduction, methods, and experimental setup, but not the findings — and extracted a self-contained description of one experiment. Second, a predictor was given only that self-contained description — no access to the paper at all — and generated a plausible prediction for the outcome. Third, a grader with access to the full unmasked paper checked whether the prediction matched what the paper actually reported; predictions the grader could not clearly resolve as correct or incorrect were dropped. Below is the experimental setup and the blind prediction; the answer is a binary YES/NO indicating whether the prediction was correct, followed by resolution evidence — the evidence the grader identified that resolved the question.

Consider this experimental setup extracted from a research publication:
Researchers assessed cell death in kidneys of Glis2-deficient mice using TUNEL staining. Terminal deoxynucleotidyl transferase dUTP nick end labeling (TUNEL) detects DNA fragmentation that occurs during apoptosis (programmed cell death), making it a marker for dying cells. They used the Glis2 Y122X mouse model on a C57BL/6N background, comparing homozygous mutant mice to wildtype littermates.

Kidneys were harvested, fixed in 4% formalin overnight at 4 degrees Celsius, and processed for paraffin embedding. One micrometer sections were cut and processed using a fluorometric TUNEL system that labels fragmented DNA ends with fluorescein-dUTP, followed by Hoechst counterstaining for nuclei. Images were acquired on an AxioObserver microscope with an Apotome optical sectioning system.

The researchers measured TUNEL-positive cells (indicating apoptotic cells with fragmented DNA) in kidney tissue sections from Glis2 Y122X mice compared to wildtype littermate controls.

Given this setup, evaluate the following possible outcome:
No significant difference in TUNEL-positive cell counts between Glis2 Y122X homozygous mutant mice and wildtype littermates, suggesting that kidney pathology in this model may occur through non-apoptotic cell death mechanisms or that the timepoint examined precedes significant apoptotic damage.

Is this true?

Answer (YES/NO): NO